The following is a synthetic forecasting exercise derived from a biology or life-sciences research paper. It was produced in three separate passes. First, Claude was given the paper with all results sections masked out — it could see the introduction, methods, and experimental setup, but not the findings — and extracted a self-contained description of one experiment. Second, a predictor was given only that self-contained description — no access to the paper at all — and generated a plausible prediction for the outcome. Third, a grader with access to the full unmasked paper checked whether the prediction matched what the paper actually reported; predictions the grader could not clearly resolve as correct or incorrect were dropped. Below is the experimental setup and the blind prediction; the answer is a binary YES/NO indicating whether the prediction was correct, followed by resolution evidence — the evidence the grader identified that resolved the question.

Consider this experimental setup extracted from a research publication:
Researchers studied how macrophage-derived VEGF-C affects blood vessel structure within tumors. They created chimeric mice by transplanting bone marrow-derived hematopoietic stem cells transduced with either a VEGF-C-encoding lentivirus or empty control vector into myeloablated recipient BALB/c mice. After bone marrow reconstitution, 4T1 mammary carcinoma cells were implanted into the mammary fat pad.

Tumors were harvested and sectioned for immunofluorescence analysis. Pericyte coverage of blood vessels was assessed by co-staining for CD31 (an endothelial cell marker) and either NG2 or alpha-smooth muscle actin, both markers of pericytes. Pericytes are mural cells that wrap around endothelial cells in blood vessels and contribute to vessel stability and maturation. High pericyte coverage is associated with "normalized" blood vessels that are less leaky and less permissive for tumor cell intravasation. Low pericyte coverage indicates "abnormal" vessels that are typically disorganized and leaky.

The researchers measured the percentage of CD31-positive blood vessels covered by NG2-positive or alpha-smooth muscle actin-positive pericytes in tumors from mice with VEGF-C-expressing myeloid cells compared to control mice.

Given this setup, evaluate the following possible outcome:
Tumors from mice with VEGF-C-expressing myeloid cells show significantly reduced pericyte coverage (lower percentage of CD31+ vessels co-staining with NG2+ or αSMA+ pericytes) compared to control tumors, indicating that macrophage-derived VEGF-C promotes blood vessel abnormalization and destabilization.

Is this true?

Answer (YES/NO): NO